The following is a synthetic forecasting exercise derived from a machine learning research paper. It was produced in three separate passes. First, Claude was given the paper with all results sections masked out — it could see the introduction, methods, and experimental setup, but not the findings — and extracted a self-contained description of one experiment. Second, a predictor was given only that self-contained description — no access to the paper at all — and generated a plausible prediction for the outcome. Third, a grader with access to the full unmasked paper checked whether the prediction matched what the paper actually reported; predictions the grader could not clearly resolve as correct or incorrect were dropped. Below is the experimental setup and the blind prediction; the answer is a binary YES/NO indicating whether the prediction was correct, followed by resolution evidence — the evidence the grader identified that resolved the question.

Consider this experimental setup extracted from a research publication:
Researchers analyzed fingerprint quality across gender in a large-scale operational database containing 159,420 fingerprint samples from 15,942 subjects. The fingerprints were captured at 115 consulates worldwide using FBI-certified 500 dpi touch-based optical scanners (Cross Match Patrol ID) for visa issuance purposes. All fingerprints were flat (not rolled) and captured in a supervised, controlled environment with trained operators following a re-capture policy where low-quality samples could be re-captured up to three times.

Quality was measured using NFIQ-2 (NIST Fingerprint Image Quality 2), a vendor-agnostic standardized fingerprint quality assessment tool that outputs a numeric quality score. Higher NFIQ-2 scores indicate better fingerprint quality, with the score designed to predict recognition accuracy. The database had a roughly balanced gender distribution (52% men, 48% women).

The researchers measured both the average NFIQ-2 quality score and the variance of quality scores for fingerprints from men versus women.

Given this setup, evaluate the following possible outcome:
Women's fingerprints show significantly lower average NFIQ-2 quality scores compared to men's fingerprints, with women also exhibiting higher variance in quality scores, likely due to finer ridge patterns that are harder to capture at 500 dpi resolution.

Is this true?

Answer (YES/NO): YES